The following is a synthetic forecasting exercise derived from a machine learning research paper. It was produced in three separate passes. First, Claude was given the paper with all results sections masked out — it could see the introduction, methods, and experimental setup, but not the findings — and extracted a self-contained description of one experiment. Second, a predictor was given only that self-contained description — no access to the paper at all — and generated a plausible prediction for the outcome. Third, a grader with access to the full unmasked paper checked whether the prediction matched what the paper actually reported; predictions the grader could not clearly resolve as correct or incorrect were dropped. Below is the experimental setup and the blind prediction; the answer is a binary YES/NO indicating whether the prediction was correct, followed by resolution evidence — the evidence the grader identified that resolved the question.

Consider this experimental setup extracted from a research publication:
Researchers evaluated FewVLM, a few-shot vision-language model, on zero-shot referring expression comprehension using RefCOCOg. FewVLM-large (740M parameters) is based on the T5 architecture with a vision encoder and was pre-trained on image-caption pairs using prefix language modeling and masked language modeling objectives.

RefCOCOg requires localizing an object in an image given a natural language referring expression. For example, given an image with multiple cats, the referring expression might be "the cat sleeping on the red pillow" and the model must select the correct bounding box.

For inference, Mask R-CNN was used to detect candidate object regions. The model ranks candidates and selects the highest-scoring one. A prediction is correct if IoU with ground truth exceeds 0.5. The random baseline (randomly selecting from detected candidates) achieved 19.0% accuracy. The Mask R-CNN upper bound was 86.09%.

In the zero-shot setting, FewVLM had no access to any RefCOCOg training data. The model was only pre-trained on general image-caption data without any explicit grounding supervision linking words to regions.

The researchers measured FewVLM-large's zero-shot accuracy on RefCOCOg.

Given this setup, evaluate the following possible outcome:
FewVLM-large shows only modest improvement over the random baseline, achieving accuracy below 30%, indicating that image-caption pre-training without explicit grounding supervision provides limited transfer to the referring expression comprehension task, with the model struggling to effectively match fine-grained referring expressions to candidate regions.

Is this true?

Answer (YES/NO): NO